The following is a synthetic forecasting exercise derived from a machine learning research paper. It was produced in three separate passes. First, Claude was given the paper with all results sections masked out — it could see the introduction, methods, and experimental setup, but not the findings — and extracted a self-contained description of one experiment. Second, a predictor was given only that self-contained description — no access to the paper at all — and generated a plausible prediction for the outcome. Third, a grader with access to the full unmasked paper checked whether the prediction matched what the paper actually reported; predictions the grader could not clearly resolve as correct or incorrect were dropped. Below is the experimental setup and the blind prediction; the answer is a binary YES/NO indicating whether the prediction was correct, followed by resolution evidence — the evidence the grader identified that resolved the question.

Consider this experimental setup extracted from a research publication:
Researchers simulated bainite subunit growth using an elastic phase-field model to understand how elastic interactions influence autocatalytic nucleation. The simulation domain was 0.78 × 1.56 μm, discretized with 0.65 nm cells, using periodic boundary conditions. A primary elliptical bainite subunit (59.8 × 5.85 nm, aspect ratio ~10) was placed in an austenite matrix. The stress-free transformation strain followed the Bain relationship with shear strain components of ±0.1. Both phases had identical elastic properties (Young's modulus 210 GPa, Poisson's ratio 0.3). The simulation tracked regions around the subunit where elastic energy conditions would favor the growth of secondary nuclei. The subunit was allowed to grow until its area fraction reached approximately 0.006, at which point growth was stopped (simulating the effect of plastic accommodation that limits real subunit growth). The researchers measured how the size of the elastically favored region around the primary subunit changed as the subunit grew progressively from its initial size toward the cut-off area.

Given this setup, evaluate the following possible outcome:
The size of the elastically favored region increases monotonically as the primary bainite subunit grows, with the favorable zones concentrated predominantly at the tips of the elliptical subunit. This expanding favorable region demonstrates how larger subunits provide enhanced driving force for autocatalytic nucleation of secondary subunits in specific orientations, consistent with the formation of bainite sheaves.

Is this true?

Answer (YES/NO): NO